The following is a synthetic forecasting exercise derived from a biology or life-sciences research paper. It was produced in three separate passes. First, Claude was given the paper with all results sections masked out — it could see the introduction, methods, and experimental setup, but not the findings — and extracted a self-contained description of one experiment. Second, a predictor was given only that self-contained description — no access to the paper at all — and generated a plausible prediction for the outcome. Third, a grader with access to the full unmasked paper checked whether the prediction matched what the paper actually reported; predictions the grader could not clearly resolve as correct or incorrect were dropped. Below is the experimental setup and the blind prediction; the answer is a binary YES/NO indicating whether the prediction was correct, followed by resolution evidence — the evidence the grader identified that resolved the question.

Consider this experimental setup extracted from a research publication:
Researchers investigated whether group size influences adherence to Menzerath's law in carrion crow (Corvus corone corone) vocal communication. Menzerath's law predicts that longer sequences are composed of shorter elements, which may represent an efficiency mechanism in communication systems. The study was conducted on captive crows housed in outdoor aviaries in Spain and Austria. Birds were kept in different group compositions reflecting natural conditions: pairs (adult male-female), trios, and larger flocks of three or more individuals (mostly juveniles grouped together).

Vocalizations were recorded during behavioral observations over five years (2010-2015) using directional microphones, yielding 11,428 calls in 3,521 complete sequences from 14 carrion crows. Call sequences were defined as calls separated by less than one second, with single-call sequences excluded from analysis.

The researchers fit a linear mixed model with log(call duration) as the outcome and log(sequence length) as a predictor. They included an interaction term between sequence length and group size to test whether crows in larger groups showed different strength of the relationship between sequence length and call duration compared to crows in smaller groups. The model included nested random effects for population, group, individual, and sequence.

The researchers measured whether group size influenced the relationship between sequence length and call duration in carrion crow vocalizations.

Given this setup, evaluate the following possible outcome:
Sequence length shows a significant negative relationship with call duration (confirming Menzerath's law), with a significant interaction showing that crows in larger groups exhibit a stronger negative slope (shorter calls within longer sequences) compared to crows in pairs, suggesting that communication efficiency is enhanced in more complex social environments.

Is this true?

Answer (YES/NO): NO